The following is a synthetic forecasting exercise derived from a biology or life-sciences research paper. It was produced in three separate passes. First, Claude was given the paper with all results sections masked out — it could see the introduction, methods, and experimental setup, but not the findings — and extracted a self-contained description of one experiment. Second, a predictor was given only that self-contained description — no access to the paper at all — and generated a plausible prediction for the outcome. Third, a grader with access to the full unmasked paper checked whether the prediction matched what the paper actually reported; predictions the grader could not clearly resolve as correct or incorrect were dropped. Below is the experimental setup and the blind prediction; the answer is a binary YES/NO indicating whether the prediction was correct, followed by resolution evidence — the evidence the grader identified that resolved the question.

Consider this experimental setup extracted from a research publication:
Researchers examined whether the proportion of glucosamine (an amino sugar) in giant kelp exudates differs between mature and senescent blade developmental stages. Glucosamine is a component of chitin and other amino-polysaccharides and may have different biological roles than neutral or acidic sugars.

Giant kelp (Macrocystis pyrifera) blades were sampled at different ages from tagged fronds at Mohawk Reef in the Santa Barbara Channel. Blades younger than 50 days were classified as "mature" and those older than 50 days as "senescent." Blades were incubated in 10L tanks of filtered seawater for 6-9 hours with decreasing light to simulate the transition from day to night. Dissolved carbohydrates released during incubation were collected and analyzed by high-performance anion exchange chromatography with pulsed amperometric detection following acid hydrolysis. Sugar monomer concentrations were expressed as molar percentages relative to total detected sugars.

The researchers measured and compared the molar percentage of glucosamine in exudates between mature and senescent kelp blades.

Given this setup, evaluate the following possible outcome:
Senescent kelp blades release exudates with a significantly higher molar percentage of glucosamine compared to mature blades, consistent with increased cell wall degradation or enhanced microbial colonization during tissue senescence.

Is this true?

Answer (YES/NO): NO